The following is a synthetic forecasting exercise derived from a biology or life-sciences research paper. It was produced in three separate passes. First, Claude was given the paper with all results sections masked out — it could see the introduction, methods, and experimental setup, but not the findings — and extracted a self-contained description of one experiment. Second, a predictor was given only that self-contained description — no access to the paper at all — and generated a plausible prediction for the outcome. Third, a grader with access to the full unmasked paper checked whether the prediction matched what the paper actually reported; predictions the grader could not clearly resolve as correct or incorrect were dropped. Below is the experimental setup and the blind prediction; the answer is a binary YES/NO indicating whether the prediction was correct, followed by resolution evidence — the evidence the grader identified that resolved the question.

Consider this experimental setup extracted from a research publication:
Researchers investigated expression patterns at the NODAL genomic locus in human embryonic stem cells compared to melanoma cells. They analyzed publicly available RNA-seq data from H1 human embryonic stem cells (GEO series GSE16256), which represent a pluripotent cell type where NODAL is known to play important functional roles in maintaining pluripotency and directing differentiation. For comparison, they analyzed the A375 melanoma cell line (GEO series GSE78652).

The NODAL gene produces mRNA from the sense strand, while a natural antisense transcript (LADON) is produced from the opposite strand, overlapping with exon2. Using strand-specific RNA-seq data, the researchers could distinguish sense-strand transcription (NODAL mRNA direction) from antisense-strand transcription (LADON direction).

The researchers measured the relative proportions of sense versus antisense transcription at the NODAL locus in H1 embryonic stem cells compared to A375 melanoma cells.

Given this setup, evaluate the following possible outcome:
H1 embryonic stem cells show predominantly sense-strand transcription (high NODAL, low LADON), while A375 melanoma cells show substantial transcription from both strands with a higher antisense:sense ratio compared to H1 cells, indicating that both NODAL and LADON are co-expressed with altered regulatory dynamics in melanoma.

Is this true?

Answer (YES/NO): NO